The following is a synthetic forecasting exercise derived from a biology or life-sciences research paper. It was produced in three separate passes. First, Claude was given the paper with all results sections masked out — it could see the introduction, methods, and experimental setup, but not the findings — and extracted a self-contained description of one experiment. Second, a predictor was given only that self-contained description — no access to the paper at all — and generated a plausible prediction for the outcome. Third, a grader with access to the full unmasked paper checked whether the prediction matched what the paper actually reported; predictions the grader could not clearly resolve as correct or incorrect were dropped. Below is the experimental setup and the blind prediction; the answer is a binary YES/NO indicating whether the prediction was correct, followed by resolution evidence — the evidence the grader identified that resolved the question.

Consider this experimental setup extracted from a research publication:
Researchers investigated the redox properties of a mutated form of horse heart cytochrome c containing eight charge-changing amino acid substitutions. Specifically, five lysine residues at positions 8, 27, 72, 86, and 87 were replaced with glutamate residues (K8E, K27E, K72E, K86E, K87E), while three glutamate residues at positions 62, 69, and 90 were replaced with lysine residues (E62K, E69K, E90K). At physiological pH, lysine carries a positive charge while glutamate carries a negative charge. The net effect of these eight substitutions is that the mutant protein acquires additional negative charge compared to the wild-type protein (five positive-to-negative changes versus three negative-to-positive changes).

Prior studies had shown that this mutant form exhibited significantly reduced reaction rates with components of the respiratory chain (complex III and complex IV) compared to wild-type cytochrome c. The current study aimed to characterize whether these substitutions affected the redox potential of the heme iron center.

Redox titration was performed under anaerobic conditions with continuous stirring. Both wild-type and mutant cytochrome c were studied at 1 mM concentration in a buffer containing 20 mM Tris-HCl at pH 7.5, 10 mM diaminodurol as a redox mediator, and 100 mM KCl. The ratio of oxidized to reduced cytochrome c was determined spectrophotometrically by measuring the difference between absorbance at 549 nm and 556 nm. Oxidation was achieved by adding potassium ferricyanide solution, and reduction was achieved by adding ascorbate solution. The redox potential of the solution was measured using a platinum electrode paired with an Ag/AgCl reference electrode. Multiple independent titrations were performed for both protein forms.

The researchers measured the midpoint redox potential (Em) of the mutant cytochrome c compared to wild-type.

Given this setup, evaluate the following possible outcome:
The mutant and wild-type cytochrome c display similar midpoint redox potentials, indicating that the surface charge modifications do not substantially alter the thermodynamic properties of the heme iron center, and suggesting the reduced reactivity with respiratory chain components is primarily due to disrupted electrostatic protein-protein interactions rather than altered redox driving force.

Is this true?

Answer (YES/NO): NO